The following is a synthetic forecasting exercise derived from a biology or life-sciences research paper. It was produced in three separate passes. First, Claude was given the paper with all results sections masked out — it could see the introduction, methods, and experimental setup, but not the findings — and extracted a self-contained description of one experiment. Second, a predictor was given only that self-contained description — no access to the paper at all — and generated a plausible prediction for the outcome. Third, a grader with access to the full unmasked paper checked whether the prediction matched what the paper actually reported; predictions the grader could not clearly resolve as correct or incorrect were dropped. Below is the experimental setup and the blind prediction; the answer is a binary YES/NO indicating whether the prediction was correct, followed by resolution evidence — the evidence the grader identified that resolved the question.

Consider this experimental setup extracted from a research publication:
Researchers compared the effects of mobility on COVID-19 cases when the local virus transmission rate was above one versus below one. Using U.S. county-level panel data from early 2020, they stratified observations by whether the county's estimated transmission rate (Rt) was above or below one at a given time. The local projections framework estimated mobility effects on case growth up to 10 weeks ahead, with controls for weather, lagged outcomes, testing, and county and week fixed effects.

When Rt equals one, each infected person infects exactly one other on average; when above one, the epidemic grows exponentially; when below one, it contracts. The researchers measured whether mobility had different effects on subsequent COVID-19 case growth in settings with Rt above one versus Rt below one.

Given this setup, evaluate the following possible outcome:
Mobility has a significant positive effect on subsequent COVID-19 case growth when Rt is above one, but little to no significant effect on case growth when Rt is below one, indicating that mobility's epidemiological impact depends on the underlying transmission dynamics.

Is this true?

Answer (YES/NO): YES